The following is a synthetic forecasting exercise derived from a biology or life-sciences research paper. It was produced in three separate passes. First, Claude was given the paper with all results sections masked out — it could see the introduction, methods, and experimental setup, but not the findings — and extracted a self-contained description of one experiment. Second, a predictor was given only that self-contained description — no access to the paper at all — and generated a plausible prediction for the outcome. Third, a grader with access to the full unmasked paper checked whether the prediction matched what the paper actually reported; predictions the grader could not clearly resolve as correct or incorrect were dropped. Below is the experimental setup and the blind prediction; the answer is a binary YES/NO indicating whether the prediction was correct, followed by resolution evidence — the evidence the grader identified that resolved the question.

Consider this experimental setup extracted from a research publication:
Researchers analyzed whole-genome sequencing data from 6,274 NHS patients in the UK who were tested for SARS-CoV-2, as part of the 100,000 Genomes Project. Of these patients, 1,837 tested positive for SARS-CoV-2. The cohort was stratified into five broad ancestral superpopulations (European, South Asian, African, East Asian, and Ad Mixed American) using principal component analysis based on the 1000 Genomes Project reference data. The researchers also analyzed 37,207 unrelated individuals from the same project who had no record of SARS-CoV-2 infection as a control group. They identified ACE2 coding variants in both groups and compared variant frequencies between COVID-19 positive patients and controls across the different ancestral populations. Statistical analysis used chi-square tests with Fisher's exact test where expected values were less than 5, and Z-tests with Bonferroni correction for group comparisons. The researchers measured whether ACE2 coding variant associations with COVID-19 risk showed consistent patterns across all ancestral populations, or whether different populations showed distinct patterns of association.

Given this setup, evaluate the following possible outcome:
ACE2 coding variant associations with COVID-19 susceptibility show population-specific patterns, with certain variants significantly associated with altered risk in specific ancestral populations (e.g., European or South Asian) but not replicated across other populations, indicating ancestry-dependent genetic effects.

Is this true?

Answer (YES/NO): YES